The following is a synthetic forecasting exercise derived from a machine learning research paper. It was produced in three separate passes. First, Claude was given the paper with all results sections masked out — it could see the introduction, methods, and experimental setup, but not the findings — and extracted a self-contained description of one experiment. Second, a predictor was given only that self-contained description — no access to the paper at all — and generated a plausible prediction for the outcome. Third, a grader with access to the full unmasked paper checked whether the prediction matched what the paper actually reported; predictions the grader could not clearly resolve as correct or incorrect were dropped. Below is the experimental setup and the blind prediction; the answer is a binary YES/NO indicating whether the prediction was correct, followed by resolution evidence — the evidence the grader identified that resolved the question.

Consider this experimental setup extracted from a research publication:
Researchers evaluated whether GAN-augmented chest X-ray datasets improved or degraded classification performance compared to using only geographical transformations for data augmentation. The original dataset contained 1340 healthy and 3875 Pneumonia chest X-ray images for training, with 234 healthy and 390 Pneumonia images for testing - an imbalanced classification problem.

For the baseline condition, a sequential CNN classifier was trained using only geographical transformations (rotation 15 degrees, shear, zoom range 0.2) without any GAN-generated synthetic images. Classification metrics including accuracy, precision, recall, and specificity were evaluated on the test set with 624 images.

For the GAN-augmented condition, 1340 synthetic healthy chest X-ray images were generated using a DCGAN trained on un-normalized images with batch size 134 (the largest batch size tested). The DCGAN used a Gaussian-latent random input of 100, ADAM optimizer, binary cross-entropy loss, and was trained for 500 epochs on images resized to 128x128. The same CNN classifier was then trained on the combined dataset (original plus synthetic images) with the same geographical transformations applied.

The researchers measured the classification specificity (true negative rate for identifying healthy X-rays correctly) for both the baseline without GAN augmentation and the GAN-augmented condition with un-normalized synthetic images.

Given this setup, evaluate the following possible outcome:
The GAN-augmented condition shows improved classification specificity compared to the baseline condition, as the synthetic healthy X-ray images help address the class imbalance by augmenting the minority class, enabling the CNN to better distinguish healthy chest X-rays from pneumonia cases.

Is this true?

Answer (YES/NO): NO